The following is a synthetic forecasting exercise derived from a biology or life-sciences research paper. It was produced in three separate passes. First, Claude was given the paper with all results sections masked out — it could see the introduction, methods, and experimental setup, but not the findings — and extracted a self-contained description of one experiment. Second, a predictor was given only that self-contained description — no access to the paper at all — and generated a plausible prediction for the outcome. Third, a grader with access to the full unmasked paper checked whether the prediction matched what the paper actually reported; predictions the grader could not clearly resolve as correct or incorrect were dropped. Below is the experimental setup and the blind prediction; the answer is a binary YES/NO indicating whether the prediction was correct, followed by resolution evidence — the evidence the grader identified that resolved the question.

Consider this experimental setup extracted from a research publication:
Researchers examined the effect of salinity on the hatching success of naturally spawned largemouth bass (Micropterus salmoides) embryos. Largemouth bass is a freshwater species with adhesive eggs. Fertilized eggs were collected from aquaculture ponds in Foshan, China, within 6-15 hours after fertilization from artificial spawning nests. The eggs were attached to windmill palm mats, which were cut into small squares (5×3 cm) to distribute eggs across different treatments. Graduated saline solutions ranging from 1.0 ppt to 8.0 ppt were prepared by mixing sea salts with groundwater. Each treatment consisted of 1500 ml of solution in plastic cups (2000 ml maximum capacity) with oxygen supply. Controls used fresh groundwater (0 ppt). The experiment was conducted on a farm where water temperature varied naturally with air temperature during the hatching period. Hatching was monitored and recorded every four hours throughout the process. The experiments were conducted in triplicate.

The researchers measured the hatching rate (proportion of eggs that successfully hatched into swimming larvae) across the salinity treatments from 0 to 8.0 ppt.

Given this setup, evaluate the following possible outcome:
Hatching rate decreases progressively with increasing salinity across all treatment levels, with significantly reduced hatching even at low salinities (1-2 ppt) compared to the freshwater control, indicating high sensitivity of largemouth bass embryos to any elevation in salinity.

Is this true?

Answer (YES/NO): NO